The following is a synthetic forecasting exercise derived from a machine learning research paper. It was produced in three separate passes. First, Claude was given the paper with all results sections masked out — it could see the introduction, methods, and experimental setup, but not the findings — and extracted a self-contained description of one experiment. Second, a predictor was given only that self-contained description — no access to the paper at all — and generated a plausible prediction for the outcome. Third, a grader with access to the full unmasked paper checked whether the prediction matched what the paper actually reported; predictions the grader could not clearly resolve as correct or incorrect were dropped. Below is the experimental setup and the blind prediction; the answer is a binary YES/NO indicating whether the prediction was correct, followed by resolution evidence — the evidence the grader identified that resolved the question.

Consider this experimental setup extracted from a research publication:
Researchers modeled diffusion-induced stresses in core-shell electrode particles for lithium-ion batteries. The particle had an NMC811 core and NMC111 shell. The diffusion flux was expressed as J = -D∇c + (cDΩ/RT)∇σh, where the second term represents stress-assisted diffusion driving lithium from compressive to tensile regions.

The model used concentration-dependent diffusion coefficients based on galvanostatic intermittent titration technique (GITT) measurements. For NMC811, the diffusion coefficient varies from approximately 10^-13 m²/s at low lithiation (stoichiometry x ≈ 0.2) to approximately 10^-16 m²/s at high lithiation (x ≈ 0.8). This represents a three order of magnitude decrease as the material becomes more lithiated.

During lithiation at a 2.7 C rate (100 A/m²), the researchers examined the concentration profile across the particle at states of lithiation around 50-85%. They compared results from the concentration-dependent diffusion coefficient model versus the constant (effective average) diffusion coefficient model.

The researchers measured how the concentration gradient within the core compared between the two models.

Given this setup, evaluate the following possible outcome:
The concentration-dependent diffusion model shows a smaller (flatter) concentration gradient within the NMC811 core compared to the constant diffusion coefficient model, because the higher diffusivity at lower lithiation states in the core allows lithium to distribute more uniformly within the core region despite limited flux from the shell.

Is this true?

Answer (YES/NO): NO